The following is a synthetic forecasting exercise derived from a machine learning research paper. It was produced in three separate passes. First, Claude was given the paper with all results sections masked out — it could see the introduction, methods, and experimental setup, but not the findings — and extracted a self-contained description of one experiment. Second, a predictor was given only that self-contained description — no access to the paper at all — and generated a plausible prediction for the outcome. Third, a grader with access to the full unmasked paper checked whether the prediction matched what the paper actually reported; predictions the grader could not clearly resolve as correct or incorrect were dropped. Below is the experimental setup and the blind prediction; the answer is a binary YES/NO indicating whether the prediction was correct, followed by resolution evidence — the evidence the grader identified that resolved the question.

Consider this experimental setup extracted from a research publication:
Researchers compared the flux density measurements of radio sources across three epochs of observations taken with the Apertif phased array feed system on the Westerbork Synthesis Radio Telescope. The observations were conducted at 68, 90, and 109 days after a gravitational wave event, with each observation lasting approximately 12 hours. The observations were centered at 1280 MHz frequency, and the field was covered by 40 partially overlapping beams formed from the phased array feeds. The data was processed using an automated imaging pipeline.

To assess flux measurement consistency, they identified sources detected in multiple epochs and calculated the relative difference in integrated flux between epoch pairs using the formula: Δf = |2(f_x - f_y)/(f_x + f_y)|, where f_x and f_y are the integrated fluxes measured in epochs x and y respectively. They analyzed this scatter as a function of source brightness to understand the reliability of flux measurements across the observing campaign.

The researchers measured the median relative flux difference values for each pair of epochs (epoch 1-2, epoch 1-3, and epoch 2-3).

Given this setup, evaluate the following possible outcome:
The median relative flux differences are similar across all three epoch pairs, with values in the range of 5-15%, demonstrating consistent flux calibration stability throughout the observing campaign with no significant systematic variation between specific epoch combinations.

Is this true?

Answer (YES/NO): NO